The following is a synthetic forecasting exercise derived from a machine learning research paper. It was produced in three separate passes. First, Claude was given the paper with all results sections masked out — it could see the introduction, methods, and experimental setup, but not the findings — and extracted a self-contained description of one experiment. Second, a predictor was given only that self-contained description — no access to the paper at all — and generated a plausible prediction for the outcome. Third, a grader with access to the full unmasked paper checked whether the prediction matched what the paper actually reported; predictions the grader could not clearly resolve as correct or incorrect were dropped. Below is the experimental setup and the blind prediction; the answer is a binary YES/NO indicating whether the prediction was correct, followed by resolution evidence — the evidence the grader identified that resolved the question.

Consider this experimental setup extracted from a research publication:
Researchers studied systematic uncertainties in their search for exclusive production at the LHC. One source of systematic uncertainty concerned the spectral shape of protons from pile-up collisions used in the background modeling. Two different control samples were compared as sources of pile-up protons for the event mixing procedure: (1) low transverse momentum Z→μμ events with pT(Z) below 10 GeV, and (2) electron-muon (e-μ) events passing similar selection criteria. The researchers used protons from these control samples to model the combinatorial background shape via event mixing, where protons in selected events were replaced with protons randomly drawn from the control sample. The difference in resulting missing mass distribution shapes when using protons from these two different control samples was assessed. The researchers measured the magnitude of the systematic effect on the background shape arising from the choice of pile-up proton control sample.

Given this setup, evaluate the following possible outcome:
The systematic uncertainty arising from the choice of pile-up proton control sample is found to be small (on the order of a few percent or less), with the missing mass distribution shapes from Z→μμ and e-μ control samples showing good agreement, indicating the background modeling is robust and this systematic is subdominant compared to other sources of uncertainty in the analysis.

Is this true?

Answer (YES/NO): NO